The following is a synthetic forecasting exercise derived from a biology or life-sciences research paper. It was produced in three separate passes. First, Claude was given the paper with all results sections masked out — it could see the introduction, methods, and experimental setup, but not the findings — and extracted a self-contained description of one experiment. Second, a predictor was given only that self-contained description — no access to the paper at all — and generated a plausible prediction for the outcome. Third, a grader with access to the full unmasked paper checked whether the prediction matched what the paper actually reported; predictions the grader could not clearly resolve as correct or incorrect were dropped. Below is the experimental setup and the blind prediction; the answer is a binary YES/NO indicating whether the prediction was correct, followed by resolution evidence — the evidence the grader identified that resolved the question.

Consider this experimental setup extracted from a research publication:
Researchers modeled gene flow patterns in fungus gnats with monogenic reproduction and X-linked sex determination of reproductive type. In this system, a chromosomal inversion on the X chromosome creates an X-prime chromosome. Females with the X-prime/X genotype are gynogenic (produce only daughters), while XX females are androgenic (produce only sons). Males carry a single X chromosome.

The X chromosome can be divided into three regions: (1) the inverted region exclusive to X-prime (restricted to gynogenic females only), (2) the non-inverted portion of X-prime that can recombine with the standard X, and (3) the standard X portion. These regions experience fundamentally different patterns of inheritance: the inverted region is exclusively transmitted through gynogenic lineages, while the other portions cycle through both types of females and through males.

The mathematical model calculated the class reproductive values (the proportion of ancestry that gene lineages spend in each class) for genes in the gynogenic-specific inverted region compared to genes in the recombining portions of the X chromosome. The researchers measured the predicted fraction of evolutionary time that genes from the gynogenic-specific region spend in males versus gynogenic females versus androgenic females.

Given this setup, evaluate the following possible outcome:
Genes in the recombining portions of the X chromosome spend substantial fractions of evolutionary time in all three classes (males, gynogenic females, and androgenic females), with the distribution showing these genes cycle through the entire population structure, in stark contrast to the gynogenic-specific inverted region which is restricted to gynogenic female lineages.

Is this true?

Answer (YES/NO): YES